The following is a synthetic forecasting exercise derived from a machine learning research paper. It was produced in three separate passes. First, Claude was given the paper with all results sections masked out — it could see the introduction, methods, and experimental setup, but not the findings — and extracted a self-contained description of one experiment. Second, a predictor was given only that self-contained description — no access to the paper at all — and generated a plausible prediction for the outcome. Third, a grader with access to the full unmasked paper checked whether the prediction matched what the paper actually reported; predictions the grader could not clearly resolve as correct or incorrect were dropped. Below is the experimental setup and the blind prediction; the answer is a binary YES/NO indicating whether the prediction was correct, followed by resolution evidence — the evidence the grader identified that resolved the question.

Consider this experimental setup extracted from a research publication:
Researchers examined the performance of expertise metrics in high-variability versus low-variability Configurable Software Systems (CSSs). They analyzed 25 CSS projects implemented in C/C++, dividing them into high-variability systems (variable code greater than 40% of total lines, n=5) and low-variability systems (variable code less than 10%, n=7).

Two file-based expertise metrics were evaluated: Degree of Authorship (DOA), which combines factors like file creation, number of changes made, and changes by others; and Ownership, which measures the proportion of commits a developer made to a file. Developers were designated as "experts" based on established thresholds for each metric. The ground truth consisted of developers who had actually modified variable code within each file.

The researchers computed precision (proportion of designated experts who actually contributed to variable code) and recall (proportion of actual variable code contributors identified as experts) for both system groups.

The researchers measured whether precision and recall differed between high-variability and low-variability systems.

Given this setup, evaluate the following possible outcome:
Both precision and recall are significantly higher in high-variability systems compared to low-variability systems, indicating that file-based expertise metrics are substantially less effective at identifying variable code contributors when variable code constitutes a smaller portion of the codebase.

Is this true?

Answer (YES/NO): NO